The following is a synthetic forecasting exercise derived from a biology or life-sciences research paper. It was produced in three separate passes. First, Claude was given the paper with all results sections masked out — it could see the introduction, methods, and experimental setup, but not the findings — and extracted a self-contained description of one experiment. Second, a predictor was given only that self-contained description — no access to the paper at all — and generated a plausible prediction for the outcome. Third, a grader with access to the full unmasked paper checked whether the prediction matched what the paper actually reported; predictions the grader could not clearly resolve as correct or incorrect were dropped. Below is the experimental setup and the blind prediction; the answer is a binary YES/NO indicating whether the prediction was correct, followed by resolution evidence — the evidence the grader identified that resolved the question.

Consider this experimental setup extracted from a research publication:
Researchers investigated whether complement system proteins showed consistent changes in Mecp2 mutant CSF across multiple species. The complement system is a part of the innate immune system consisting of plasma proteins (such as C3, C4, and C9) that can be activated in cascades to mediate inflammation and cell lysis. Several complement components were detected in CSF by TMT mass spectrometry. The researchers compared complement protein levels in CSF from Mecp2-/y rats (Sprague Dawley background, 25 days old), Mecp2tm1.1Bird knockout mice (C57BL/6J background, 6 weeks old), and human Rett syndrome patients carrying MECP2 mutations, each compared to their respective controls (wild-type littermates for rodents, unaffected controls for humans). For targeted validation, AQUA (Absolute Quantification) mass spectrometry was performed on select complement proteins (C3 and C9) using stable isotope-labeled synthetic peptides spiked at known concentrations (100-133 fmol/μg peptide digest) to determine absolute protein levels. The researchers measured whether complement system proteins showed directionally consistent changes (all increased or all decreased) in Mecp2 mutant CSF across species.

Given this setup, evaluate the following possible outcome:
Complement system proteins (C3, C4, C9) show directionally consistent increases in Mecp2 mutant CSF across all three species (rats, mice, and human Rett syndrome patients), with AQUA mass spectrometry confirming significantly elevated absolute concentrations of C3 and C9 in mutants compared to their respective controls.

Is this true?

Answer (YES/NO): NO